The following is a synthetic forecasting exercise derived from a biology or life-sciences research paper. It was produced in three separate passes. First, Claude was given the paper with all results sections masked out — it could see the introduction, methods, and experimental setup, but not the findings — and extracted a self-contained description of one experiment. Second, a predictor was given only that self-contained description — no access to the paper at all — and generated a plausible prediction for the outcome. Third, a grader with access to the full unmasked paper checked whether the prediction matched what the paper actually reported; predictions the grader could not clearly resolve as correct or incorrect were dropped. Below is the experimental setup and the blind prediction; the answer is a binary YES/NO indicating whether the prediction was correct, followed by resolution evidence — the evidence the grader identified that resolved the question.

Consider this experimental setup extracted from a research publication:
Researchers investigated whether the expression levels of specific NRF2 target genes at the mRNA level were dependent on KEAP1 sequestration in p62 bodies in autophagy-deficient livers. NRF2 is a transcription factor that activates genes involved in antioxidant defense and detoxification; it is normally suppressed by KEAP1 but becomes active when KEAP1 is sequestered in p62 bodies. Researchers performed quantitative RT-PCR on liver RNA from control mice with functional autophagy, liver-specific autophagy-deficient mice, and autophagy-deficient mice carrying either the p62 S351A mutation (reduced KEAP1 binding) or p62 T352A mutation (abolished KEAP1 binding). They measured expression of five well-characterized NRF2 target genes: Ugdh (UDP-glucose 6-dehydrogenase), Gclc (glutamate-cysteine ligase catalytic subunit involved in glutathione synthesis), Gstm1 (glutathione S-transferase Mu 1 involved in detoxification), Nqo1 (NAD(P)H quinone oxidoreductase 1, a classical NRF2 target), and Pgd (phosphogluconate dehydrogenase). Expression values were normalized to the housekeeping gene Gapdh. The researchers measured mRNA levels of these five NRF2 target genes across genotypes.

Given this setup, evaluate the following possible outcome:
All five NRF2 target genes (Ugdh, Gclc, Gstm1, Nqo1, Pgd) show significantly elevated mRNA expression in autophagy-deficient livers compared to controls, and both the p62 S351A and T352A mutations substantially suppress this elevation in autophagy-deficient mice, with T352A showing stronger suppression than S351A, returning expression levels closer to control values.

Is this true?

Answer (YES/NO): YES